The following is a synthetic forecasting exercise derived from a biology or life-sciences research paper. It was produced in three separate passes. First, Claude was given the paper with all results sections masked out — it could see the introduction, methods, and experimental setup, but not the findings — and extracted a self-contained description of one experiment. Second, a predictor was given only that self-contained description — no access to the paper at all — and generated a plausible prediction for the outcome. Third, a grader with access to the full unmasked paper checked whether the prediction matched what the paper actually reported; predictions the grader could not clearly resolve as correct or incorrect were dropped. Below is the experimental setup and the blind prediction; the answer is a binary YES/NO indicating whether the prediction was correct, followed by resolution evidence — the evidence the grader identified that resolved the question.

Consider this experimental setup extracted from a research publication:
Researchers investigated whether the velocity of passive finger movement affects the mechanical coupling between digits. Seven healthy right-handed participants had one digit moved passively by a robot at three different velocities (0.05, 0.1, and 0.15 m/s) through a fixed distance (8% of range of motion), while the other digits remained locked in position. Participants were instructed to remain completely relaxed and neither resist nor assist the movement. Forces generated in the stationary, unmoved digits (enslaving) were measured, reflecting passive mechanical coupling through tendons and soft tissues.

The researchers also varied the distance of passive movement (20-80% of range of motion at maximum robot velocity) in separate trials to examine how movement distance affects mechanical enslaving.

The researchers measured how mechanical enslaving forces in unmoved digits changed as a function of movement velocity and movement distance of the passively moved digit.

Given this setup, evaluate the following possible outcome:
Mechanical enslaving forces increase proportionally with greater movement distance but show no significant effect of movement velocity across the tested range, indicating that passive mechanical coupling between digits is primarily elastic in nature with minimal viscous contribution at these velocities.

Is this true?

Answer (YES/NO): YES